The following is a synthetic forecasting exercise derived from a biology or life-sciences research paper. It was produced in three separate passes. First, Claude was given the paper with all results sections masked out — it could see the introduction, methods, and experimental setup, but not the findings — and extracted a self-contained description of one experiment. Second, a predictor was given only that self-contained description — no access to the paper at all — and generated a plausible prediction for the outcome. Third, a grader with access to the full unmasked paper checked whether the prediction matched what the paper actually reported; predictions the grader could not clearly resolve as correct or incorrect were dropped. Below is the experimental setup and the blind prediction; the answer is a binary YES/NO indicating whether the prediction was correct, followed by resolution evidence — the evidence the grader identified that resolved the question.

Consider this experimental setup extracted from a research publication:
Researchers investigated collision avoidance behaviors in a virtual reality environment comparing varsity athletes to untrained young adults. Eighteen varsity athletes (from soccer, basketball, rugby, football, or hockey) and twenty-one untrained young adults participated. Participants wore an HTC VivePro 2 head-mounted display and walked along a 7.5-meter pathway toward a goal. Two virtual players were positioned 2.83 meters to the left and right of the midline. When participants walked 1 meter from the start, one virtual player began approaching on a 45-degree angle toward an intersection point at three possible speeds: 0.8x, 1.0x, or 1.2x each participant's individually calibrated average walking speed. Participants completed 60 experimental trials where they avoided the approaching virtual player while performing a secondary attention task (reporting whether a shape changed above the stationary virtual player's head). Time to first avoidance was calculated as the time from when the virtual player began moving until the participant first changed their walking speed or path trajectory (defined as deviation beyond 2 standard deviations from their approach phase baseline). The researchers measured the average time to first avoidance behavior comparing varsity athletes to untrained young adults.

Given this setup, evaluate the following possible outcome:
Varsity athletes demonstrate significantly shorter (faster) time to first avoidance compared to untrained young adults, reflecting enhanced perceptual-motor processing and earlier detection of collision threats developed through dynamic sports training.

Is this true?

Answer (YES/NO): NO